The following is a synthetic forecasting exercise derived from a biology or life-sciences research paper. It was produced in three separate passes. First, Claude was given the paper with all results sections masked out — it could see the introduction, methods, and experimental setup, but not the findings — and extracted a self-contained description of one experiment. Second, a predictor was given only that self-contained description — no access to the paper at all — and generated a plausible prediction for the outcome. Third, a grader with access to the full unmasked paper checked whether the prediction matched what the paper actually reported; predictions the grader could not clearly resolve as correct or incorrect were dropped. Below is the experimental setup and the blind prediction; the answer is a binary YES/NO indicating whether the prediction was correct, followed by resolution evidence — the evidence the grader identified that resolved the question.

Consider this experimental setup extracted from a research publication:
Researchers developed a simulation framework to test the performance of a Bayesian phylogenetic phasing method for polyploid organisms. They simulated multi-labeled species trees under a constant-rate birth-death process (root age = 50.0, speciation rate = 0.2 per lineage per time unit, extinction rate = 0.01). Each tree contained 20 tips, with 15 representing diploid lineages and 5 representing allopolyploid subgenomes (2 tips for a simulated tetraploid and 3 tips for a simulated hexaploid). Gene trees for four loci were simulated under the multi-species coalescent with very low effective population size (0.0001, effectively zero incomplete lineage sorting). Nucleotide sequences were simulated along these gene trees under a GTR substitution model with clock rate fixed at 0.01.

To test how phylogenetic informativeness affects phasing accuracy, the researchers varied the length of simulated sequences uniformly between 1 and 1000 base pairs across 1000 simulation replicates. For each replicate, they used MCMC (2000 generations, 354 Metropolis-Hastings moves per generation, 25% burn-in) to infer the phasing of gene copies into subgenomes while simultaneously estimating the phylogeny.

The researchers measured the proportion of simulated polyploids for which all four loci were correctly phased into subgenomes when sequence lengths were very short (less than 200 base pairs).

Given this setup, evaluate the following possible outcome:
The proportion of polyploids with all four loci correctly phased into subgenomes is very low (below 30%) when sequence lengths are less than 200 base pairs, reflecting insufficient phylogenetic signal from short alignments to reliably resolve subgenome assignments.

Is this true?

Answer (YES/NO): NO